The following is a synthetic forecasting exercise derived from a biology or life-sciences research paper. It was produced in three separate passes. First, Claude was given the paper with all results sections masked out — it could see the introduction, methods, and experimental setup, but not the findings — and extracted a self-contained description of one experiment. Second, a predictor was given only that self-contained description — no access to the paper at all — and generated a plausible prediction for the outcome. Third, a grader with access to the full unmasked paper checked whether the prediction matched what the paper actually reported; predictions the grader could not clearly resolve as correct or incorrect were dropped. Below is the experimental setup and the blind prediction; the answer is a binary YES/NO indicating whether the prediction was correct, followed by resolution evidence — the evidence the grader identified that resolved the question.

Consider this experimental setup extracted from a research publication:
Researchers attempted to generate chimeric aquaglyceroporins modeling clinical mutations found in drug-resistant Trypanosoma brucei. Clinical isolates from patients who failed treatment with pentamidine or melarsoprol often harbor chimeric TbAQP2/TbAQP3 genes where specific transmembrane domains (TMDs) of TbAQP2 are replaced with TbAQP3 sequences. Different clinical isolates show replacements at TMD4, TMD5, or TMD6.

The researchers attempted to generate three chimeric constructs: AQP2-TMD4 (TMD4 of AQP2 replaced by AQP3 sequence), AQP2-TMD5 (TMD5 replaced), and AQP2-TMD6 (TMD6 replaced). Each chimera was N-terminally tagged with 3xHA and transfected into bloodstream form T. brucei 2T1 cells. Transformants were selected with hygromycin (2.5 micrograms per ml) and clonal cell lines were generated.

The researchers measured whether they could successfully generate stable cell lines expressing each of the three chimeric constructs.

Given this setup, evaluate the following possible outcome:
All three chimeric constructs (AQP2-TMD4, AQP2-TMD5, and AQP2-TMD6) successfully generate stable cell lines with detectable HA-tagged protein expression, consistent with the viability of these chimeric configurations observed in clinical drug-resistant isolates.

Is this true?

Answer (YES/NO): NO